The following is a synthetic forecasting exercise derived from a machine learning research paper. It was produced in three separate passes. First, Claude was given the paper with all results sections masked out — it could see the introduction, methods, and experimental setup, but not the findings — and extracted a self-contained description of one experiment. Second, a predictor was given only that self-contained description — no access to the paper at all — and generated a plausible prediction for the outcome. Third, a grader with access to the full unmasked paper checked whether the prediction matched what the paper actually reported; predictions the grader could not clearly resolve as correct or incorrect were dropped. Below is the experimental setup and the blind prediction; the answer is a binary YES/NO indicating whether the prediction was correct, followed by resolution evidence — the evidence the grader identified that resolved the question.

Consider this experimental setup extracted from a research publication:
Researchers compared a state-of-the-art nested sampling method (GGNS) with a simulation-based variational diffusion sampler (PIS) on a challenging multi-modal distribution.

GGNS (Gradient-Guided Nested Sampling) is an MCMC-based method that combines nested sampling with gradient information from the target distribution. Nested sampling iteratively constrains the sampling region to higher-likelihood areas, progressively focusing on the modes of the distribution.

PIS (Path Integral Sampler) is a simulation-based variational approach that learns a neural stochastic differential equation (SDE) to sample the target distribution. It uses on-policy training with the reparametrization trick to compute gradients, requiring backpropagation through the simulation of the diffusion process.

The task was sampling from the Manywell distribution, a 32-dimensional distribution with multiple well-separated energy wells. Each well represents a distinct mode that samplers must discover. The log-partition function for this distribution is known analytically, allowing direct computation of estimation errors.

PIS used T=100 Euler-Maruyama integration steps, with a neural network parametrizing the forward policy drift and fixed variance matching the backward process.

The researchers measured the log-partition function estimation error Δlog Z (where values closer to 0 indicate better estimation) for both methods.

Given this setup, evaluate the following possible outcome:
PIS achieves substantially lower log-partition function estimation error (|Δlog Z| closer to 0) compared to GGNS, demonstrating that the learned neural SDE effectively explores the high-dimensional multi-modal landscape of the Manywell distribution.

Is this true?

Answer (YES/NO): NO